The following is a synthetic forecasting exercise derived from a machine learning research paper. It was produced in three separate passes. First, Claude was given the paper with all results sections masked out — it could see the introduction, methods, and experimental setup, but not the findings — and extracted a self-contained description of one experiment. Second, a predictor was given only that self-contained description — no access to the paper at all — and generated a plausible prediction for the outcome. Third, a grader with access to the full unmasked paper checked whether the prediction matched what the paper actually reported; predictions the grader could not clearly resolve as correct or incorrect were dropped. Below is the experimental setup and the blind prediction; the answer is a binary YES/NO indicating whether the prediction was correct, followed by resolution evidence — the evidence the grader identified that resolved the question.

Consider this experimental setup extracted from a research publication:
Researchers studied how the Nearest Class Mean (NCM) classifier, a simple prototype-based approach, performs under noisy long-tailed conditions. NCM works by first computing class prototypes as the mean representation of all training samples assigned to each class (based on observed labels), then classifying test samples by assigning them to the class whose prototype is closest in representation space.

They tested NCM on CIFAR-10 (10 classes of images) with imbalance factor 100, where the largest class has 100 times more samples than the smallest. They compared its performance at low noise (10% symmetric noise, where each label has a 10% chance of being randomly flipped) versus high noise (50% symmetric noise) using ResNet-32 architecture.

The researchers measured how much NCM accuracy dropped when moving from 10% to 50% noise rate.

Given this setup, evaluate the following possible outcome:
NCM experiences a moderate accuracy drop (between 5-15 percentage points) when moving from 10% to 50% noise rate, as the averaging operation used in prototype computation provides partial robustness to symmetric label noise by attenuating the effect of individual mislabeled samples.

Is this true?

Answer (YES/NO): NO